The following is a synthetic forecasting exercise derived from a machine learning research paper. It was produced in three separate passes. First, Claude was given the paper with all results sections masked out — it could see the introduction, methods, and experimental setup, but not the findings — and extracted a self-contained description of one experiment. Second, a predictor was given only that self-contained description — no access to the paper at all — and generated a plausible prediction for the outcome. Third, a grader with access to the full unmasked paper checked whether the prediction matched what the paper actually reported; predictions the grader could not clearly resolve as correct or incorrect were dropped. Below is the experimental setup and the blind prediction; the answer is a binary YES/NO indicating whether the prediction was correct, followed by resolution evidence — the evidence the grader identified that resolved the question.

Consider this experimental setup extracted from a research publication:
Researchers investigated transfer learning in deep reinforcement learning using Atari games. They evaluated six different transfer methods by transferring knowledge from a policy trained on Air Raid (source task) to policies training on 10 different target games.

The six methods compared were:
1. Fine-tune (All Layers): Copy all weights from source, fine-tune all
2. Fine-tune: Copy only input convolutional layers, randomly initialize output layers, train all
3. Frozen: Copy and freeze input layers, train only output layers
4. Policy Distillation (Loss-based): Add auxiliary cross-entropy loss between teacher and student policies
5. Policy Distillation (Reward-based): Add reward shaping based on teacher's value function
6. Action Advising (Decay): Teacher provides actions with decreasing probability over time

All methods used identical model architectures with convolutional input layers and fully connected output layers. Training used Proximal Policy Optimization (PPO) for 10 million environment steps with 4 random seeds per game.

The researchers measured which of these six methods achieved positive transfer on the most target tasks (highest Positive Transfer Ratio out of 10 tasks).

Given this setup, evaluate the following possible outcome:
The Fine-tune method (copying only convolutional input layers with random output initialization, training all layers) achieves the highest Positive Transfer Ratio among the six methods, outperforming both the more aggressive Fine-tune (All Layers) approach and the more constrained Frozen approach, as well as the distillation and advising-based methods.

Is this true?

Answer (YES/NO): NO